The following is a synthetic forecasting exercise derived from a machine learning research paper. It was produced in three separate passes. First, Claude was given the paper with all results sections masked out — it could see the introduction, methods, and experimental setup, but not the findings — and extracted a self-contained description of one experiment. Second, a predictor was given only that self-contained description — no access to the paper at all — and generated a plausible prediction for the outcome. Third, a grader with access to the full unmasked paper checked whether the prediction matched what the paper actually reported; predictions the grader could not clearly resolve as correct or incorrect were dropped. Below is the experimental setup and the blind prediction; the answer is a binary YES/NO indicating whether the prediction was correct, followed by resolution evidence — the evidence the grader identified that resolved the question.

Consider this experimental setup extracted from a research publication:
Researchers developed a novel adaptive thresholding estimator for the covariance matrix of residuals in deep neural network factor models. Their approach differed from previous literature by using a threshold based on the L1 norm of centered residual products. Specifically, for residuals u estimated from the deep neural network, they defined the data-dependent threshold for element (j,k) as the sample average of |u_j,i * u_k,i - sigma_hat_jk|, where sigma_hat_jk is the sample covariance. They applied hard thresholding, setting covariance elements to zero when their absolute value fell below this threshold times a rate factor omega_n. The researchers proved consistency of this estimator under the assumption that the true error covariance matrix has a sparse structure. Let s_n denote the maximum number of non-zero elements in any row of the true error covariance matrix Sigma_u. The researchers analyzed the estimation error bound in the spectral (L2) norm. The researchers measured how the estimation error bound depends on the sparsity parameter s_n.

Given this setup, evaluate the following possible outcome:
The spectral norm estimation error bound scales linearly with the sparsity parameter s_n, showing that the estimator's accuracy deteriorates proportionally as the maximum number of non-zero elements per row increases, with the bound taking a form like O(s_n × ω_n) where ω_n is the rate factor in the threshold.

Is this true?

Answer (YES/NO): YES